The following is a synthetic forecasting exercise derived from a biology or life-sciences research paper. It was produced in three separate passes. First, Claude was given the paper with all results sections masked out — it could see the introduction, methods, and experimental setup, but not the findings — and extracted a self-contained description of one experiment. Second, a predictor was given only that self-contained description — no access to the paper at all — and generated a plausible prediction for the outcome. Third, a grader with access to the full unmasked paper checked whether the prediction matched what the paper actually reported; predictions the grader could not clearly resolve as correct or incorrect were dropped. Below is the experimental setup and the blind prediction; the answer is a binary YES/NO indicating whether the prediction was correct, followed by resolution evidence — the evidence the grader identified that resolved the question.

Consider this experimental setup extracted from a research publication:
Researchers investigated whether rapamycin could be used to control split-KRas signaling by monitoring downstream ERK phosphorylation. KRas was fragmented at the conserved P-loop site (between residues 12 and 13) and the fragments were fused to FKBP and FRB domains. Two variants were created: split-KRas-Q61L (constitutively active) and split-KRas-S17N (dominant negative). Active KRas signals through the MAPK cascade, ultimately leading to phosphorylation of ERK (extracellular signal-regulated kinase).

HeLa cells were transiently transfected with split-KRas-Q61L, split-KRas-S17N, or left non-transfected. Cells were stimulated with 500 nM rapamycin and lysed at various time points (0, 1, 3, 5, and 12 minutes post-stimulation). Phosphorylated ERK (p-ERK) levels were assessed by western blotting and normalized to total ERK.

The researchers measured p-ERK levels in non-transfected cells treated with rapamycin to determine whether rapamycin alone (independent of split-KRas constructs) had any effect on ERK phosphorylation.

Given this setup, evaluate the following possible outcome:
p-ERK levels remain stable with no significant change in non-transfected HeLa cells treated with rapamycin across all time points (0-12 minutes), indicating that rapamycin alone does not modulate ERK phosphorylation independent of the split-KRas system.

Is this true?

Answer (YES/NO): NO